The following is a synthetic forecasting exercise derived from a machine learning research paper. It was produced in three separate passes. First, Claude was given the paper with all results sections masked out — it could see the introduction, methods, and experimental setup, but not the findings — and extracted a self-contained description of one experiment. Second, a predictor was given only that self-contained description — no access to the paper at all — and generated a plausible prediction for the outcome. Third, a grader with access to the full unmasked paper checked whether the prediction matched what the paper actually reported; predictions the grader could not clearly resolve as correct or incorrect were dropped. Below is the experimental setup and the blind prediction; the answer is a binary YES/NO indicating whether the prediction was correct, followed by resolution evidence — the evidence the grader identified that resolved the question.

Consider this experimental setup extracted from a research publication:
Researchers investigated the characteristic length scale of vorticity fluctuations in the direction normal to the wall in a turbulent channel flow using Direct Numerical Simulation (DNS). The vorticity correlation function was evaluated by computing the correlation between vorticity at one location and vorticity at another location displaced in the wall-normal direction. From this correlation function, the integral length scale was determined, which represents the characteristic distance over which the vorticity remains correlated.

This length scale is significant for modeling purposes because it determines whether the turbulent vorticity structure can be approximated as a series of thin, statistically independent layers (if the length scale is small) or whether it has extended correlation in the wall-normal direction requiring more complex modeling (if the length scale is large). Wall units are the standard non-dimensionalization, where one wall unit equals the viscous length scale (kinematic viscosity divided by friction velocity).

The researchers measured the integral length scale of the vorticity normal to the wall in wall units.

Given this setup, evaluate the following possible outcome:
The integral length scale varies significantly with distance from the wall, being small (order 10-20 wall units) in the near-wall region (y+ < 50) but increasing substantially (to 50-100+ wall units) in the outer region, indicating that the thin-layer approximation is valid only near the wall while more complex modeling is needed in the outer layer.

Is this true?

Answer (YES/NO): NO